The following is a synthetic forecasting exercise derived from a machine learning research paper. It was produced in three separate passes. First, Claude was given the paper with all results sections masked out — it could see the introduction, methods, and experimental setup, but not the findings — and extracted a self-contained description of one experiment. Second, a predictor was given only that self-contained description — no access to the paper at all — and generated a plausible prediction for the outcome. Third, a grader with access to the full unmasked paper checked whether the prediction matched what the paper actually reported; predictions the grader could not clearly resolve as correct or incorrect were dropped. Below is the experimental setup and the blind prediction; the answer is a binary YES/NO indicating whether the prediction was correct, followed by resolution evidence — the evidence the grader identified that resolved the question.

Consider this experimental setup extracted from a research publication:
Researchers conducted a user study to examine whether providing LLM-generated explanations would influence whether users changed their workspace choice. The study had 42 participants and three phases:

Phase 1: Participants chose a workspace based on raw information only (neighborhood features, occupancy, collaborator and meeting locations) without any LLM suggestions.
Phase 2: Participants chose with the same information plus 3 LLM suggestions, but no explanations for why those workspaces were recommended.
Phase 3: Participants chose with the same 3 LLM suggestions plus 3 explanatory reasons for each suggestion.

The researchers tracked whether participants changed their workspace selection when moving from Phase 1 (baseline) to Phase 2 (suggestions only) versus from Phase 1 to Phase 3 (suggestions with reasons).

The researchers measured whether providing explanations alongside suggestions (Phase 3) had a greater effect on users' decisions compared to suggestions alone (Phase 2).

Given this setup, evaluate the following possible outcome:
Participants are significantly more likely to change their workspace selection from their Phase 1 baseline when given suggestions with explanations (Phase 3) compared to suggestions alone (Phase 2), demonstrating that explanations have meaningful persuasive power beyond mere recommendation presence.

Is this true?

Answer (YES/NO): YES